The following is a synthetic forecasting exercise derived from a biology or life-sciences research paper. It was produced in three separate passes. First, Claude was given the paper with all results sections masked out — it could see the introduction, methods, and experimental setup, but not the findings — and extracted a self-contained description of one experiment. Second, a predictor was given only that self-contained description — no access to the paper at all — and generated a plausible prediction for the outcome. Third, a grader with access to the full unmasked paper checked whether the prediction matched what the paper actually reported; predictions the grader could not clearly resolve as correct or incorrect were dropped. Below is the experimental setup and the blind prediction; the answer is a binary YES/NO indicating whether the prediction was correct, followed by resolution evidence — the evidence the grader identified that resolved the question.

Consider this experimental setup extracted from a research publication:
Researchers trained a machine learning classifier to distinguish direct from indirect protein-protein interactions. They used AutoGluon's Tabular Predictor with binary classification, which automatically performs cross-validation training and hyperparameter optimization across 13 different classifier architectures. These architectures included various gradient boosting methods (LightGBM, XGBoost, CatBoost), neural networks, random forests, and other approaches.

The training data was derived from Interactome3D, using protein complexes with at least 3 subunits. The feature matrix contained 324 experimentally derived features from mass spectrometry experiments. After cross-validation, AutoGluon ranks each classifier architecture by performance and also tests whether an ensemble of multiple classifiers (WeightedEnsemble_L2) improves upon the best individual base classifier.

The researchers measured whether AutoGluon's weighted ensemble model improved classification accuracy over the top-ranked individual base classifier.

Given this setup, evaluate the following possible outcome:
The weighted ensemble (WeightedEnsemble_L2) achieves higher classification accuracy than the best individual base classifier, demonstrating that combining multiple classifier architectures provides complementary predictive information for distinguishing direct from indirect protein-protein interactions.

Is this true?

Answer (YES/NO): NO